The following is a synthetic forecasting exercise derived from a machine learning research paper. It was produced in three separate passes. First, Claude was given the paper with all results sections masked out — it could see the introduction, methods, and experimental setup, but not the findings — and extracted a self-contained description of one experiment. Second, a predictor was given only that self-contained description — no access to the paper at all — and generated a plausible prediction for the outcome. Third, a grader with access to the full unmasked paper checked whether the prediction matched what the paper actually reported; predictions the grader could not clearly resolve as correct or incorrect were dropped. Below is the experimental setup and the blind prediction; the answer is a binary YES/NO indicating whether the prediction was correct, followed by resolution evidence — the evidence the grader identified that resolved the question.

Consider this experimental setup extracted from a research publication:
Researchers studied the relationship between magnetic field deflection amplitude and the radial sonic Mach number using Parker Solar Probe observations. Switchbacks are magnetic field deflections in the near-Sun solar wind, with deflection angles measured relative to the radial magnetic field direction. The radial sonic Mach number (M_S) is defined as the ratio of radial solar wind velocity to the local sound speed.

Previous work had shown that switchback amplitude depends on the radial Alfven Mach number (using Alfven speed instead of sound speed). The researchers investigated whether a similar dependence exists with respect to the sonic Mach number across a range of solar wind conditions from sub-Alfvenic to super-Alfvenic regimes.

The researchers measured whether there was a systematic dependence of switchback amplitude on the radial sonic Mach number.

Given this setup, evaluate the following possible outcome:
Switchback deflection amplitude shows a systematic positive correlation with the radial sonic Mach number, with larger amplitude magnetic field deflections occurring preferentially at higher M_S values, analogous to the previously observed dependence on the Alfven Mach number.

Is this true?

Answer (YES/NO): YES